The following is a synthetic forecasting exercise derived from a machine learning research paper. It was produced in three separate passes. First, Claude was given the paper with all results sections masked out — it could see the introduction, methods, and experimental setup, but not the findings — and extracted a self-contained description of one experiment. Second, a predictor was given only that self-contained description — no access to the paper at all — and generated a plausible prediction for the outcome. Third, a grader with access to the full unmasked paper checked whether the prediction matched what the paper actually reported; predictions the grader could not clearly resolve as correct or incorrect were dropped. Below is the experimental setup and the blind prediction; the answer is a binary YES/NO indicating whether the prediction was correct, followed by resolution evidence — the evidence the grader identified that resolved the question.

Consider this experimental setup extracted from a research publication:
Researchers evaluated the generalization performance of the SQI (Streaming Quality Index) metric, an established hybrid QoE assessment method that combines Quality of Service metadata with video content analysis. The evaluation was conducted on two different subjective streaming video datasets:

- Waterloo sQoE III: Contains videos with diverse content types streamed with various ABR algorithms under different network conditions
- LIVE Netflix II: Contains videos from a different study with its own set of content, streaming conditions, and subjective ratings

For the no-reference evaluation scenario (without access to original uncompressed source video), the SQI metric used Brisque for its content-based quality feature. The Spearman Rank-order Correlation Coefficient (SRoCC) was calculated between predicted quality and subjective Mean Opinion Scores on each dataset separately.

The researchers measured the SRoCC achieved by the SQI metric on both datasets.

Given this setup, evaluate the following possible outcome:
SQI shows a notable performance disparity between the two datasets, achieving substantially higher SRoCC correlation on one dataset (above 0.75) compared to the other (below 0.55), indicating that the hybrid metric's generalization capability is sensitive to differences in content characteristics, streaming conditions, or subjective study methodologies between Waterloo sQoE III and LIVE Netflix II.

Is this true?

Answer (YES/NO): NO